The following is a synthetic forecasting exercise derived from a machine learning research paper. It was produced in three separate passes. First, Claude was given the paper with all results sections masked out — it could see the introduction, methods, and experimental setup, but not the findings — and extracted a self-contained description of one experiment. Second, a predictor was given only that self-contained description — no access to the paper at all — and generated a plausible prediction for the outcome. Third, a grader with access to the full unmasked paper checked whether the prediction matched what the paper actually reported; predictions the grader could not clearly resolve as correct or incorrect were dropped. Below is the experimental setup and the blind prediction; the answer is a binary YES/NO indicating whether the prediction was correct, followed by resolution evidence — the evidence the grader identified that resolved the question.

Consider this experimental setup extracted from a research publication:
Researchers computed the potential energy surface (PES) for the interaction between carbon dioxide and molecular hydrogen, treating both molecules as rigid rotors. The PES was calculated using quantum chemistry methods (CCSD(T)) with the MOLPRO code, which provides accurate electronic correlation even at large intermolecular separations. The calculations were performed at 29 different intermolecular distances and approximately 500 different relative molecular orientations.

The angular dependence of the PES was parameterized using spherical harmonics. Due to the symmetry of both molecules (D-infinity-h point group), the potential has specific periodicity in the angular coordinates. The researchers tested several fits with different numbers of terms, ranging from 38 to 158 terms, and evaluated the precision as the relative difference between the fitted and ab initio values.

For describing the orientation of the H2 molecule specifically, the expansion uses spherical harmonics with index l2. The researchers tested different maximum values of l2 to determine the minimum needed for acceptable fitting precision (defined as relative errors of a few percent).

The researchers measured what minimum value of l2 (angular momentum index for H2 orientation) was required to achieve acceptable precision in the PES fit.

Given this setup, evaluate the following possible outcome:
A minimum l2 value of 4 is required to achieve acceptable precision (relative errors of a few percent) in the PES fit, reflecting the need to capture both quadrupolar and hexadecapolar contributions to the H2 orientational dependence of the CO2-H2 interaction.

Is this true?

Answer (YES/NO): YES